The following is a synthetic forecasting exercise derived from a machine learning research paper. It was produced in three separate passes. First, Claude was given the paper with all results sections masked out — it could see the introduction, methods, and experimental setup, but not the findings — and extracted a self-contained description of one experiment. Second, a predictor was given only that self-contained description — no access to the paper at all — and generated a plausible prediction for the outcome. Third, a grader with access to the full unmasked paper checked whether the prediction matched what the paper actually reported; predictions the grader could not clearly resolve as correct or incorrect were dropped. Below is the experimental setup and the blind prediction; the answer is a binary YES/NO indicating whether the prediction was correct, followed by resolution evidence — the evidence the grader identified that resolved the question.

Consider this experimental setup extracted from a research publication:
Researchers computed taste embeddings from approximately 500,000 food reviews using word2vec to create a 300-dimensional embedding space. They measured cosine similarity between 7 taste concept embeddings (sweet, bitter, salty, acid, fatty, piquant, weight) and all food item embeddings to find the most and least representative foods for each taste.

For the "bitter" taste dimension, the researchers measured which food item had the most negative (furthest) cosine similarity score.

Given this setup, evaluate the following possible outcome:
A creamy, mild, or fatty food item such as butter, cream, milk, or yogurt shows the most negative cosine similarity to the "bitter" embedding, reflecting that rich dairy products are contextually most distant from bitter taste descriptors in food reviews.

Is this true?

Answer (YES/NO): NO